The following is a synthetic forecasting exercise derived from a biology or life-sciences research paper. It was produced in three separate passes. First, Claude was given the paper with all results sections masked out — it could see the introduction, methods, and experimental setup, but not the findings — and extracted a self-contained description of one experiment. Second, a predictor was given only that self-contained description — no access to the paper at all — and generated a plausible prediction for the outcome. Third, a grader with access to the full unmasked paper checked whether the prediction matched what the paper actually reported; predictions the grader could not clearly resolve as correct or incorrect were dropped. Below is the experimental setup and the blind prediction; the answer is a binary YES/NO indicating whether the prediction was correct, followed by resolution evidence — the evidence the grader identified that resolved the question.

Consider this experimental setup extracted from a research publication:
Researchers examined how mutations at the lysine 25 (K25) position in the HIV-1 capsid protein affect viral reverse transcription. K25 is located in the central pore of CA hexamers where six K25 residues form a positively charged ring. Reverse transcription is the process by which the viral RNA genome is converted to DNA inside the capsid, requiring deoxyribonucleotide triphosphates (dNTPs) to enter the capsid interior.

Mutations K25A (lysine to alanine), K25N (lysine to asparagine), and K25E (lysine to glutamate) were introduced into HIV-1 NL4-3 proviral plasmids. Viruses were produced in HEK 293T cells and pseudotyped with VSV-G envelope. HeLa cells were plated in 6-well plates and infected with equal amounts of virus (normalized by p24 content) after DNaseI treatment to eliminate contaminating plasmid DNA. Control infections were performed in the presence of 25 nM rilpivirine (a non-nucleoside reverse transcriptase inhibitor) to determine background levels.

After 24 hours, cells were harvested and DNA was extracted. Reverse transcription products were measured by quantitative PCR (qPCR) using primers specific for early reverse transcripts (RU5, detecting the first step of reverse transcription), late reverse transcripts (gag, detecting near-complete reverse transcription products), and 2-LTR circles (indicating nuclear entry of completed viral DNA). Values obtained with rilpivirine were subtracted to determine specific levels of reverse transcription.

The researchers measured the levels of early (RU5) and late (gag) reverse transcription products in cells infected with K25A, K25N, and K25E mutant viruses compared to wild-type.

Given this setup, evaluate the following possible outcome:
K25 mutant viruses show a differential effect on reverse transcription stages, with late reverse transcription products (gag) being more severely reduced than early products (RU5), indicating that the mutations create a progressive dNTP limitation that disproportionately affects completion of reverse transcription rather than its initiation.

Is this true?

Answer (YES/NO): NO